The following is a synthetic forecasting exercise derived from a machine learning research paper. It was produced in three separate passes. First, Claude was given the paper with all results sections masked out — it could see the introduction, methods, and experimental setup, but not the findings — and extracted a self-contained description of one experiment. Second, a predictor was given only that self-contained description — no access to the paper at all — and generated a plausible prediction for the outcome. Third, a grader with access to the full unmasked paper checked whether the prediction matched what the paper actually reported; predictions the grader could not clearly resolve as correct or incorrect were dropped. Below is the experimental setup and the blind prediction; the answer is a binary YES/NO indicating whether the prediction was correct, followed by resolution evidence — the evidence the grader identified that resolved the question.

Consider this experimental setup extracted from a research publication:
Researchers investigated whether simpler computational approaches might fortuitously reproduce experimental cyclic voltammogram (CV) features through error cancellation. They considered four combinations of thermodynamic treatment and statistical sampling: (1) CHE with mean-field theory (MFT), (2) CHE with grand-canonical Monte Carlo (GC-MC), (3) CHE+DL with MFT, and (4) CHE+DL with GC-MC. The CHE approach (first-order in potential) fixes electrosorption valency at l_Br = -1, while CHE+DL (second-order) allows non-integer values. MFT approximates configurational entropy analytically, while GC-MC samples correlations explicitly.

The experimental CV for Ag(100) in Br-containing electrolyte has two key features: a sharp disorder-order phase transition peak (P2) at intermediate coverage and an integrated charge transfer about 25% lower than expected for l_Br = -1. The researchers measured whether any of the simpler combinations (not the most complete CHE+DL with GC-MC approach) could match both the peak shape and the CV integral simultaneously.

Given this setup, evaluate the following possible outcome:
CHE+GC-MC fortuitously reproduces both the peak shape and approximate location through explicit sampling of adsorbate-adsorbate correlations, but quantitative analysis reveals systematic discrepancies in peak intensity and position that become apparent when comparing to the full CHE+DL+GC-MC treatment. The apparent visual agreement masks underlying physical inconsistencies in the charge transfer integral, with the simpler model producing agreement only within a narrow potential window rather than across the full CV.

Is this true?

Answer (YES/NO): NO